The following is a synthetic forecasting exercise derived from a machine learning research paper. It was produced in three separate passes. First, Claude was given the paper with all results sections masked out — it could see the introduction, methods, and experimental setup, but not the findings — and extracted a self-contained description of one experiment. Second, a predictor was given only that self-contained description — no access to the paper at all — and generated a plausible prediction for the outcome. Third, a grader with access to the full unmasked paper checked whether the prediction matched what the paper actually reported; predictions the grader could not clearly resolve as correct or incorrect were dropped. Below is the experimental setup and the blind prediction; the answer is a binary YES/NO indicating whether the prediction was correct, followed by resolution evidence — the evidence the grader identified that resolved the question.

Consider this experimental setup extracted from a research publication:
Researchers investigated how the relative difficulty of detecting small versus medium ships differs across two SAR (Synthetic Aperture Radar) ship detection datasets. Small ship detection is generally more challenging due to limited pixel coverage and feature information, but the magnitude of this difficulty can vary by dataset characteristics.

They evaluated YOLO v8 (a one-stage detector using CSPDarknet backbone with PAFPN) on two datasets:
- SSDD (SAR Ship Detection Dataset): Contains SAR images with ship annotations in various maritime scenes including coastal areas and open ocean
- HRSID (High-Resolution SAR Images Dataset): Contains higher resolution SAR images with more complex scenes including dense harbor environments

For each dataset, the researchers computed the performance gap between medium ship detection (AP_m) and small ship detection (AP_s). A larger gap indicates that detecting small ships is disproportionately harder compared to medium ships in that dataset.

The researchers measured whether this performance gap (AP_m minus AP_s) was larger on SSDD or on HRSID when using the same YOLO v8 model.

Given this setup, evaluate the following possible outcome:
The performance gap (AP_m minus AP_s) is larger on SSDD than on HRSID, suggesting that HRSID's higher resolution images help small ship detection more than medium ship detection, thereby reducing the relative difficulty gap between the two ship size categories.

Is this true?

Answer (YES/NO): NO